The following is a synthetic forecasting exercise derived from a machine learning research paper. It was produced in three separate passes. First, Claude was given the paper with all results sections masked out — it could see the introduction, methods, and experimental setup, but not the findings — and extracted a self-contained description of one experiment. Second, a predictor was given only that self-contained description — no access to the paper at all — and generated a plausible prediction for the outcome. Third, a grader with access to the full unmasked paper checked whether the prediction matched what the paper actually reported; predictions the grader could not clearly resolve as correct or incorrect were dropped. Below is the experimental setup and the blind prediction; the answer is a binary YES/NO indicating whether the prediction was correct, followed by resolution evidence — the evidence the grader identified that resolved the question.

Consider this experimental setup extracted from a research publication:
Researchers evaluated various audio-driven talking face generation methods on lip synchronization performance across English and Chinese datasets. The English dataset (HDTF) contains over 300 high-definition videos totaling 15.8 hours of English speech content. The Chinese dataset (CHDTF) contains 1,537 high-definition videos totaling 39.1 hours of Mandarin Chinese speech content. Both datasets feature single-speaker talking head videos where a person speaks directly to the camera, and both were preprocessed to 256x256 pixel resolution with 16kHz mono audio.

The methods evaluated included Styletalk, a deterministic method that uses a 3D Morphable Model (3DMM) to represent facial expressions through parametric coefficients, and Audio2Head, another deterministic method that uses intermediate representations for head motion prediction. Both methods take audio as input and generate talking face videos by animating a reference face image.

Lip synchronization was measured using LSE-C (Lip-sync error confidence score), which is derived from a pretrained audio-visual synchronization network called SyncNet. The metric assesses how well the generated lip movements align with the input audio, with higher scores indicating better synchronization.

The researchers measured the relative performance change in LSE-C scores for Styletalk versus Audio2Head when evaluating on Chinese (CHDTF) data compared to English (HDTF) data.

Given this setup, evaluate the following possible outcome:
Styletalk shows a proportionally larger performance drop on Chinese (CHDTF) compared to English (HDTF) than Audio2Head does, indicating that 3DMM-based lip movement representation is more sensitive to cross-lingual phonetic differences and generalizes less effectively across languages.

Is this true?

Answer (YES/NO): YES